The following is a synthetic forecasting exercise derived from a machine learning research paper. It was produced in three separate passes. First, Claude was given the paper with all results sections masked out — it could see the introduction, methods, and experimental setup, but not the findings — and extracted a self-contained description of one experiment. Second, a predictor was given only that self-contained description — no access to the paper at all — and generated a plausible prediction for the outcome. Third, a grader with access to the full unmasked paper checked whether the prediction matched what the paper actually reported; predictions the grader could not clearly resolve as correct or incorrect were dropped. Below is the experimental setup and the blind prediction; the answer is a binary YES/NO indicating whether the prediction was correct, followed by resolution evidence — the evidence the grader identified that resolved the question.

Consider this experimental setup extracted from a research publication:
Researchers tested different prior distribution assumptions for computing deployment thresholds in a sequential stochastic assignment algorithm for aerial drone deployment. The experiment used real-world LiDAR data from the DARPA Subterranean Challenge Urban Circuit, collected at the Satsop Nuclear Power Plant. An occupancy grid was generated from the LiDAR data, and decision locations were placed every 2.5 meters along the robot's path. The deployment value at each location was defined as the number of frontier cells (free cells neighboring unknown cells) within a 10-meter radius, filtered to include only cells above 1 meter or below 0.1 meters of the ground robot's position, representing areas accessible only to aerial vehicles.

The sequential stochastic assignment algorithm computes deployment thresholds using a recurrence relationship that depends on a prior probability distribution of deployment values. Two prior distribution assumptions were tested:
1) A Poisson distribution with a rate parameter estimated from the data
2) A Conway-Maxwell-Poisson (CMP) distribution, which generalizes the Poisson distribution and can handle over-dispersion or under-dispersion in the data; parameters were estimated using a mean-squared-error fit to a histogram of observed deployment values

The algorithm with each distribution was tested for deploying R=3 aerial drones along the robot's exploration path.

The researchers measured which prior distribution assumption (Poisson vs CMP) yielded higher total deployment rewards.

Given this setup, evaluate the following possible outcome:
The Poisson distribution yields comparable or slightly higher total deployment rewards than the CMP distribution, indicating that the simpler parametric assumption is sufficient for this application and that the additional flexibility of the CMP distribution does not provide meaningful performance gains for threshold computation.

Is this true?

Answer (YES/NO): NO